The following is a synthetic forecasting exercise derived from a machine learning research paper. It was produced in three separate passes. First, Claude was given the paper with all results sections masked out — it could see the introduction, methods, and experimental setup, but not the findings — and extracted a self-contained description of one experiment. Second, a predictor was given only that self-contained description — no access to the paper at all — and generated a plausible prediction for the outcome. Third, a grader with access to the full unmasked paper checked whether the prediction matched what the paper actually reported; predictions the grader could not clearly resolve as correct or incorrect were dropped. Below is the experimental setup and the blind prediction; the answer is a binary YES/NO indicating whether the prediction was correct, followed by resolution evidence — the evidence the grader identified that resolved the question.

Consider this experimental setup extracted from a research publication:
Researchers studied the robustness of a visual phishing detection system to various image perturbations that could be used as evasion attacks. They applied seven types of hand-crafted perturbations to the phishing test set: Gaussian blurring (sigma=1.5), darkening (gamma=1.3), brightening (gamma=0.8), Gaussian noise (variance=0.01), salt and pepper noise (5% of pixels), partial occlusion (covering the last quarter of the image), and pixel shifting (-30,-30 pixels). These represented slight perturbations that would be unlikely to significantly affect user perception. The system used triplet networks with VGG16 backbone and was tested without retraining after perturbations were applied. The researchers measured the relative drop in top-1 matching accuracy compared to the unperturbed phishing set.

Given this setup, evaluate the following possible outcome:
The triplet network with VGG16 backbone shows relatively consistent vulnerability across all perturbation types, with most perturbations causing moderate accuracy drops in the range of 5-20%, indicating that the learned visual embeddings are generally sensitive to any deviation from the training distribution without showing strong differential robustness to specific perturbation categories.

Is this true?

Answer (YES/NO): NO